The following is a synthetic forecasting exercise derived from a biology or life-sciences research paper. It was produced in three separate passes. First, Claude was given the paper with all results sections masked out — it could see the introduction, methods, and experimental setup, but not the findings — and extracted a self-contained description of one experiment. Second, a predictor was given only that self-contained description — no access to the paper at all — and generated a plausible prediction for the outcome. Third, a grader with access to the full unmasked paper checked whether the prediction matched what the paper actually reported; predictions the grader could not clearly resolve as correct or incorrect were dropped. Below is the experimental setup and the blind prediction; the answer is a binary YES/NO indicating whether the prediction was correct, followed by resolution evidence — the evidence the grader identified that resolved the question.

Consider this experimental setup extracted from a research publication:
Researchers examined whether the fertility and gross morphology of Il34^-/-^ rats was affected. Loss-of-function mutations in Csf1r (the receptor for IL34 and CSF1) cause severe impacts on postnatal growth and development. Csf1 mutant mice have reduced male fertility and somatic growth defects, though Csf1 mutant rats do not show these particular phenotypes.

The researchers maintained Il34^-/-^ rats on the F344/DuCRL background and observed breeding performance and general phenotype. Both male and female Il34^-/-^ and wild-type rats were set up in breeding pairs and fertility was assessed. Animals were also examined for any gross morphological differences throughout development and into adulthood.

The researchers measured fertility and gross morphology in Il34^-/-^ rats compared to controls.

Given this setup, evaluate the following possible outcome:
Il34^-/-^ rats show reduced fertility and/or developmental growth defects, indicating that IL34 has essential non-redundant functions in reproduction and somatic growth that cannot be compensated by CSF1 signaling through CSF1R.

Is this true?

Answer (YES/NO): NO